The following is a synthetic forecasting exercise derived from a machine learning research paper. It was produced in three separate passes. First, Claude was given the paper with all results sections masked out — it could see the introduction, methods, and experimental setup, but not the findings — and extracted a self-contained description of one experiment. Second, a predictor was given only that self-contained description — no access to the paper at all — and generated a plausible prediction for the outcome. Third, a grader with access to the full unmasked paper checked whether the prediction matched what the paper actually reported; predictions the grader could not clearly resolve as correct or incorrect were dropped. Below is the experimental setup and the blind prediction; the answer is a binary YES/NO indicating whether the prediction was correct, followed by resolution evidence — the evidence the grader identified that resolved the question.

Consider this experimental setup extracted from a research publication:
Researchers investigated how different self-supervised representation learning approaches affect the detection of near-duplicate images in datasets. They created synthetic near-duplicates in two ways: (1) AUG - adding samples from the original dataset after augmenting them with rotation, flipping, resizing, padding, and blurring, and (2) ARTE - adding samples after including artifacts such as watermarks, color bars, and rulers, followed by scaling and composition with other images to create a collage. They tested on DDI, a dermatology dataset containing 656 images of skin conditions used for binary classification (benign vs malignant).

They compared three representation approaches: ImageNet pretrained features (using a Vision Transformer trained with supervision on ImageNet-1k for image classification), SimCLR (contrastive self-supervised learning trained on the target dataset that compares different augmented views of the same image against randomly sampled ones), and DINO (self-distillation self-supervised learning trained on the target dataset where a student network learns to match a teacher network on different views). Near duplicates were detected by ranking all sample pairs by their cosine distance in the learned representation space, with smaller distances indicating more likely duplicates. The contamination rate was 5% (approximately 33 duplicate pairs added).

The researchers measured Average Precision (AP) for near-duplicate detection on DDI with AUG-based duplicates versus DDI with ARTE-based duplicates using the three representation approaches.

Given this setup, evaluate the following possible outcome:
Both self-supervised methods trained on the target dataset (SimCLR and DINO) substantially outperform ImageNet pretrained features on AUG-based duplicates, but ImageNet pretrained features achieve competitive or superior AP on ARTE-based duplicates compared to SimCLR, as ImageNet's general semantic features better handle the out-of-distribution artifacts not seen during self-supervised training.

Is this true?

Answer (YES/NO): NO